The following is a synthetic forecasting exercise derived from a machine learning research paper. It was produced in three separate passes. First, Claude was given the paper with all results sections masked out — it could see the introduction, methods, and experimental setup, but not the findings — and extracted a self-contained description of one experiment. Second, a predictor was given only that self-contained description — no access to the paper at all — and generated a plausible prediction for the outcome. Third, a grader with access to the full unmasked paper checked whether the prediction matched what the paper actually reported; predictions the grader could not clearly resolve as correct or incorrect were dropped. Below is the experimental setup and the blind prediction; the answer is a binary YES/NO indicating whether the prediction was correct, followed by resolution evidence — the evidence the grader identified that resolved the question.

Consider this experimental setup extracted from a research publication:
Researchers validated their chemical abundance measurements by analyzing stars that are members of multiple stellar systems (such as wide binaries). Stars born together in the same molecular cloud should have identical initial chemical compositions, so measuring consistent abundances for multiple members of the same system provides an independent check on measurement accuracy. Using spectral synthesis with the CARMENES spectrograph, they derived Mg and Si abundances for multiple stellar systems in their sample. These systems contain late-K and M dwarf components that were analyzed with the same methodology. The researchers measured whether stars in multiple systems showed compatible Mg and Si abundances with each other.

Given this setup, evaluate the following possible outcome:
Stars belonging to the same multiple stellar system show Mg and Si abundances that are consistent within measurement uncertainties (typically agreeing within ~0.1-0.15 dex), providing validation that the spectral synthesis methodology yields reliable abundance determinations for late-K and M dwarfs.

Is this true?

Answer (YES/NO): YES